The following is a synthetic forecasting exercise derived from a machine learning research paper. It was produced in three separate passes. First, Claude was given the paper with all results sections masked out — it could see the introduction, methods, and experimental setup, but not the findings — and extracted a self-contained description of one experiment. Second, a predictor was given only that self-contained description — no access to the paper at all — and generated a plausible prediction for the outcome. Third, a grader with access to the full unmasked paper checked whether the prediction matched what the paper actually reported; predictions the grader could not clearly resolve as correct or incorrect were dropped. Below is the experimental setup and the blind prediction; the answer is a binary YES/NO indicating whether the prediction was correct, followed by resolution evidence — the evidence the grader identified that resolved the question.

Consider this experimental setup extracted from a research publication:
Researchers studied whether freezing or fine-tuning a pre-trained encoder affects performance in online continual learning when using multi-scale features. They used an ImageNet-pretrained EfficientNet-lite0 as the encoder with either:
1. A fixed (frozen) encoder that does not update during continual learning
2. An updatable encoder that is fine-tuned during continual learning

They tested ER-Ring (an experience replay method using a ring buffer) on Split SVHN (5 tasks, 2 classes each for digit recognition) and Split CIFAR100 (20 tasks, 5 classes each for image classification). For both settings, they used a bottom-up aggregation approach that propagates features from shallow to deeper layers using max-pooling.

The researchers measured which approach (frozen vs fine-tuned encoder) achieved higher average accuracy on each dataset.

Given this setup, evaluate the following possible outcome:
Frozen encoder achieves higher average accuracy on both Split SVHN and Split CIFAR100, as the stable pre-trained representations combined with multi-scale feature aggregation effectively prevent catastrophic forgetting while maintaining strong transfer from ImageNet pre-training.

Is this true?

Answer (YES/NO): NO